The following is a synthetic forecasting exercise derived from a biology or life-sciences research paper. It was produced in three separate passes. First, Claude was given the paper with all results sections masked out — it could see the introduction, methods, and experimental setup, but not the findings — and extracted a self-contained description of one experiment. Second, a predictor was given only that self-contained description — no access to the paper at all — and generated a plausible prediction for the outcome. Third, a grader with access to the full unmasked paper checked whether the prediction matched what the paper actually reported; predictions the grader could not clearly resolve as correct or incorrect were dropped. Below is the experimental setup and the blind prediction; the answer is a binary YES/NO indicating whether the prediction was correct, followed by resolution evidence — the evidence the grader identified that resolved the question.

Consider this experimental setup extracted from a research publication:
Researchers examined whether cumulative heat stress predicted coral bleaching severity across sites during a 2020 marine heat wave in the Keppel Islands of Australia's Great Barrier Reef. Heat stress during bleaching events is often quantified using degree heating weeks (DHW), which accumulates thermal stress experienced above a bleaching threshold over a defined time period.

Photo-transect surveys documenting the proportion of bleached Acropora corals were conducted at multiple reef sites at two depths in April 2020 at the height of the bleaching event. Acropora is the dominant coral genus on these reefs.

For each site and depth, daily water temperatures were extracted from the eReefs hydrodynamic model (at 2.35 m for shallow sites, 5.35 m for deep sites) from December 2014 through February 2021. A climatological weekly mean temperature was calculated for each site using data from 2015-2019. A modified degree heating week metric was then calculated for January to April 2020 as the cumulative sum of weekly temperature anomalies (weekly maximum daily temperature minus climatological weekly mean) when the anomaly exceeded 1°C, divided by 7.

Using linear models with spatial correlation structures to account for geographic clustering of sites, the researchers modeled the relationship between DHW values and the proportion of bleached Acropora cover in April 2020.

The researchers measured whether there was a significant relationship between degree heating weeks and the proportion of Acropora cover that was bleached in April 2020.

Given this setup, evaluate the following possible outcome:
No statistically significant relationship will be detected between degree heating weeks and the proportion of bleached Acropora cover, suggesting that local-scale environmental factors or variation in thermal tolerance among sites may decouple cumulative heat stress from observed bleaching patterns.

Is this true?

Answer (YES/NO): NO